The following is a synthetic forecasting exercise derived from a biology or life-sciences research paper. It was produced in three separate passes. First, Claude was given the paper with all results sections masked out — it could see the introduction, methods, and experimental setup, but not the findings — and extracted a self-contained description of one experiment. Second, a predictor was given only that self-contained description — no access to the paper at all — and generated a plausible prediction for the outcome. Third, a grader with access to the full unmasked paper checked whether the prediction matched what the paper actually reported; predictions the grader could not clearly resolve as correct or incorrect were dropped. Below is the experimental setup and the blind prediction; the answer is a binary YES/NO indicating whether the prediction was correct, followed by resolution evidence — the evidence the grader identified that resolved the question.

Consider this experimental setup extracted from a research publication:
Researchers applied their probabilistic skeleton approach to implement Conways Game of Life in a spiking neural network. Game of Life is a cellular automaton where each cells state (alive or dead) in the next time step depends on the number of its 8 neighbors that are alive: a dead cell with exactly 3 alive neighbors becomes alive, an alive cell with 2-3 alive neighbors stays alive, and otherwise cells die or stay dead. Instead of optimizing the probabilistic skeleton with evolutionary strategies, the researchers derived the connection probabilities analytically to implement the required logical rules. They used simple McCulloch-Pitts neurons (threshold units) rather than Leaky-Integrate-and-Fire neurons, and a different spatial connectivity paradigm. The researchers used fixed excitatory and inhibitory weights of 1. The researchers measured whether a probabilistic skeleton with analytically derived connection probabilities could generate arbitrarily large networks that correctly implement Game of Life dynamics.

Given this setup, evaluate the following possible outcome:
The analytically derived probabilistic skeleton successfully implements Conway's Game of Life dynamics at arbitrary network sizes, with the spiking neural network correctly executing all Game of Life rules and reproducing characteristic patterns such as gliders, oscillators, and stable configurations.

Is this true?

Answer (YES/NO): YES